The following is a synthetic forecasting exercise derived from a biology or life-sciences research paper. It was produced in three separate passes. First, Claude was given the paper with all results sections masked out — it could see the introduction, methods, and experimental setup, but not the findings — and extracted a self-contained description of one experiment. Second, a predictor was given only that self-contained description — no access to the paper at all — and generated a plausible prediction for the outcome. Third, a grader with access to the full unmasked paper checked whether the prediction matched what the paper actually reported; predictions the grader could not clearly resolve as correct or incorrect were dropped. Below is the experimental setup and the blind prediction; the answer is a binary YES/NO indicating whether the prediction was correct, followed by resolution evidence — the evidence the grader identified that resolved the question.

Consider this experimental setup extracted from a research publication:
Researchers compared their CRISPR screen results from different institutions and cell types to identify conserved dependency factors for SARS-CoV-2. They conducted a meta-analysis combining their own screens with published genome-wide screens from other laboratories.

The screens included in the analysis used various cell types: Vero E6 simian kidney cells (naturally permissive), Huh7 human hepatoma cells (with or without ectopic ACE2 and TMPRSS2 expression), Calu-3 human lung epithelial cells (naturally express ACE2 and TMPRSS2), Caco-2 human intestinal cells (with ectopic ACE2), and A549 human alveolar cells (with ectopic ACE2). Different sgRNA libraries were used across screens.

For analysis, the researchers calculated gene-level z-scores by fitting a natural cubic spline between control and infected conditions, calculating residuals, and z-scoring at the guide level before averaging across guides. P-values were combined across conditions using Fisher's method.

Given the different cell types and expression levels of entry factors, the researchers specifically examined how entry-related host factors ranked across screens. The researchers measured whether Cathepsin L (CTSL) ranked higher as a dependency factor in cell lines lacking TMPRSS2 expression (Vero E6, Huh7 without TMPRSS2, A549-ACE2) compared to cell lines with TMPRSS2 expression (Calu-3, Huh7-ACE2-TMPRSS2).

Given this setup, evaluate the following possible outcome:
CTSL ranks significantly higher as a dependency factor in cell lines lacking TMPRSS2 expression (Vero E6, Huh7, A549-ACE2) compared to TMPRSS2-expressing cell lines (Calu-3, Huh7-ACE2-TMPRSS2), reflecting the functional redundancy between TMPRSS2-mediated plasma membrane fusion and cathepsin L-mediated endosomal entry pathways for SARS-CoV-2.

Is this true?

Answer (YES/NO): YES